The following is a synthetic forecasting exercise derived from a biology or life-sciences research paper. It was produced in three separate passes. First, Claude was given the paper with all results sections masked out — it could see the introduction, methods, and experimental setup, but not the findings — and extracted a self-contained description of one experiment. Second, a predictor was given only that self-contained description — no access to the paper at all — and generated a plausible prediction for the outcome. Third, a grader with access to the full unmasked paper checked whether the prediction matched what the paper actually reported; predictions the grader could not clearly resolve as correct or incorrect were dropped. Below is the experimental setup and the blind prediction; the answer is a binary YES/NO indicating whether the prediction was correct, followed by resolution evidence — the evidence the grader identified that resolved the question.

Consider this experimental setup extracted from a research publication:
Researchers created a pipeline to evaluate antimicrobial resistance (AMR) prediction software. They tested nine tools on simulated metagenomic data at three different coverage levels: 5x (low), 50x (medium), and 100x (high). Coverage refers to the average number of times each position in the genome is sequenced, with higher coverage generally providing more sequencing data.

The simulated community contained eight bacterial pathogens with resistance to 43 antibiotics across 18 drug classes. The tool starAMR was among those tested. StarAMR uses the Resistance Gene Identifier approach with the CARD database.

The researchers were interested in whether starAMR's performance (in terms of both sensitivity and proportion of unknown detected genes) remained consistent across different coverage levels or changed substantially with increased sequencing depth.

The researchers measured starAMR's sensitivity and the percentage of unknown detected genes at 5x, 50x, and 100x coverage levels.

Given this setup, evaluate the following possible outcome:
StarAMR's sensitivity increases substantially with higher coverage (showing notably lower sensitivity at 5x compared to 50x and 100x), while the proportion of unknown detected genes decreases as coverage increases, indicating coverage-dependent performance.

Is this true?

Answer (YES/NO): NO